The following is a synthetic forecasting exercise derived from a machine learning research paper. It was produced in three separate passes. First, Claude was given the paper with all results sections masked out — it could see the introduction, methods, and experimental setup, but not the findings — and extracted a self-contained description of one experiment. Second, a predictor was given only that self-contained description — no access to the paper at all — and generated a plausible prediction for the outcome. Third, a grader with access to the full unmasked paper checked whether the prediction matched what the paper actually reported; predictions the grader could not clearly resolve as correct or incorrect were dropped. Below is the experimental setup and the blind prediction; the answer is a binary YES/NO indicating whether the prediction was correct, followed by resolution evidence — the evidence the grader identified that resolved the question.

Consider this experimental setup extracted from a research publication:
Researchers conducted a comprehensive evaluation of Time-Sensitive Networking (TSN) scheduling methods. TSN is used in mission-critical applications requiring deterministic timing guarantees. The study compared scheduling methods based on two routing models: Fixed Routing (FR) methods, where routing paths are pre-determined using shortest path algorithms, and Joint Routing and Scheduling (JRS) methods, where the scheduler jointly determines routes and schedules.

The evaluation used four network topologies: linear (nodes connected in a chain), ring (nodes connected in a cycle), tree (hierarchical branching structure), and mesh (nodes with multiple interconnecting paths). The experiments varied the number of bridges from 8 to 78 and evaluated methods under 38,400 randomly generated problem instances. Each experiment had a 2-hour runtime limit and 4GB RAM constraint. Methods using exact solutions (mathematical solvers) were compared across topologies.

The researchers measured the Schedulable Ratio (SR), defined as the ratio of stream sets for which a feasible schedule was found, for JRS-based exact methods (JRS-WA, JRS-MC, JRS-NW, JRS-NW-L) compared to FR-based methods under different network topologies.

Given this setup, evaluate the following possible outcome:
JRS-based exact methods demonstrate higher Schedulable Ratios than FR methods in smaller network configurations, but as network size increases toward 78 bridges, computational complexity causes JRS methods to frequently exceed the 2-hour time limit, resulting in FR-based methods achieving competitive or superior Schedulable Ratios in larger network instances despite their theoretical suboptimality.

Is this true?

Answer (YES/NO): NO